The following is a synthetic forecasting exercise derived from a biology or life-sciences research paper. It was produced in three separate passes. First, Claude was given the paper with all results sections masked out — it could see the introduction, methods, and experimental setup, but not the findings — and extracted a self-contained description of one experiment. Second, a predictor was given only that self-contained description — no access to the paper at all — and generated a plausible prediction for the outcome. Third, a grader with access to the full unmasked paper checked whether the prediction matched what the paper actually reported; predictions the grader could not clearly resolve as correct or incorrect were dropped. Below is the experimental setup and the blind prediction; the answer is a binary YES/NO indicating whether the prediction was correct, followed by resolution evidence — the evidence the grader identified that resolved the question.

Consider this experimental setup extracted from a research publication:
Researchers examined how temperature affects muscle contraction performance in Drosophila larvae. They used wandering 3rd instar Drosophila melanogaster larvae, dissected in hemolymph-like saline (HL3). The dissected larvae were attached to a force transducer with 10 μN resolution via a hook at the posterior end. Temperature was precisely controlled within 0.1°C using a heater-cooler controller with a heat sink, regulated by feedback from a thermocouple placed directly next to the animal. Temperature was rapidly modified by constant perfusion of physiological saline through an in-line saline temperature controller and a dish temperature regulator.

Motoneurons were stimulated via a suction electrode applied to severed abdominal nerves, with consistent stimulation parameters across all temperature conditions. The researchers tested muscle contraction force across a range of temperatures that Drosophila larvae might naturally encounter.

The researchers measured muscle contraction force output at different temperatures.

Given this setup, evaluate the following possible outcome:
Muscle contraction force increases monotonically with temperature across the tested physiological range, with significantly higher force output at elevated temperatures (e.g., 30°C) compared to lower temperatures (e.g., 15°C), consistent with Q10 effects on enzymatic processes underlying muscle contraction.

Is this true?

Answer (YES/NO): NO